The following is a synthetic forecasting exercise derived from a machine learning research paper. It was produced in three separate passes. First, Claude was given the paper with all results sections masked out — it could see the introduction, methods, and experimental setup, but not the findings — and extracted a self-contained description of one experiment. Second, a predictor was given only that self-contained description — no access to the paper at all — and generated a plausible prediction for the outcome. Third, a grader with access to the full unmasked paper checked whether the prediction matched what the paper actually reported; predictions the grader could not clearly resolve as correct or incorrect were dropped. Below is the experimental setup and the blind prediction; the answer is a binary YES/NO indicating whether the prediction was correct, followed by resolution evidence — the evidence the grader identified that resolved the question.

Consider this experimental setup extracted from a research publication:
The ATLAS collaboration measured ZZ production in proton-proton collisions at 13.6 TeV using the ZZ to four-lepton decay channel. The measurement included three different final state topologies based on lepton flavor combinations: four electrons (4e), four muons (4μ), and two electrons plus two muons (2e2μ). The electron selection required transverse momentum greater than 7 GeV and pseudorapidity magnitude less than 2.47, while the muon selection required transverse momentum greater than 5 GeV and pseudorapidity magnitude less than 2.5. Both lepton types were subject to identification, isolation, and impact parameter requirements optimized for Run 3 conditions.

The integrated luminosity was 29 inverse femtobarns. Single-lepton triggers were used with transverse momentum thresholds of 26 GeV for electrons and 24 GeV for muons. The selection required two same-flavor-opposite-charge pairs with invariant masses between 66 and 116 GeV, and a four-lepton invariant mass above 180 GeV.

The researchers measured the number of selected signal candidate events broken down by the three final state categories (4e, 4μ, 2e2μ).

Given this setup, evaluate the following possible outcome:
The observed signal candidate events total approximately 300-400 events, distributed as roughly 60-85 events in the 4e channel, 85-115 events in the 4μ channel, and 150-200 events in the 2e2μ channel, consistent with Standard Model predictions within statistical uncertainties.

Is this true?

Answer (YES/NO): NO